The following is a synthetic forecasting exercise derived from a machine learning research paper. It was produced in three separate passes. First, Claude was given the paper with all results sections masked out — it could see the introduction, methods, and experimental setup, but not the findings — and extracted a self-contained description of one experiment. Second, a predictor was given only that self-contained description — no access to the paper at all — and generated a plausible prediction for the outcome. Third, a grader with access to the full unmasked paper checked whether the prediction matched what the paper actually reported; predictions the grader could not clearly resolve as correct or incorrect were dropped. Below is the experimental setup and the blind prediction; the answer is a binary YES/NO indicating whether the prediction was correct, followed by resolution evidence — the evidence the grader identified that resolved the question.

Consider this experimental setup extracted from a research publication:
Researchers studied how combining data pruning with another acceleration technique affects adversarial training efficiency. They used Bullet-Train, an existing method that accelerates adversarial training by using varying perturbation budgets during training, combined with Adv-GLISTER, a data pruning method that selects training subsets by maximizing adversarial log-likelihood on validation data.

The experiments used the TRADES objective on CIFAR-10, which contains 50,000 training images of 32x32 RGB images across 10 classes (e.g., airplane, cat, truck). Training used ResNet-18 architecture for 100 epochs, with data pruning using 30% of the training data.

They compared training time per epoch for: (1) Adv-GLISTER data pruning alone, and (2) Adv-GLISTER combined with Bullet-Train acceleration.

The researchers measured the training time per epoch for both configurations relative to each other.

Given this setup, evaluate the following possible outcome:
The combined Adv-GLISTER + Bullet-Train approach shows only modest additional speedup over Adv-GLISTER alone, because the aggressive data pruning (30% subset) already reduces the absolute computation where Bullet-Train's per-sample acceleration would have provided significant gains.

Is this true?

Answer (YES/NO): NO